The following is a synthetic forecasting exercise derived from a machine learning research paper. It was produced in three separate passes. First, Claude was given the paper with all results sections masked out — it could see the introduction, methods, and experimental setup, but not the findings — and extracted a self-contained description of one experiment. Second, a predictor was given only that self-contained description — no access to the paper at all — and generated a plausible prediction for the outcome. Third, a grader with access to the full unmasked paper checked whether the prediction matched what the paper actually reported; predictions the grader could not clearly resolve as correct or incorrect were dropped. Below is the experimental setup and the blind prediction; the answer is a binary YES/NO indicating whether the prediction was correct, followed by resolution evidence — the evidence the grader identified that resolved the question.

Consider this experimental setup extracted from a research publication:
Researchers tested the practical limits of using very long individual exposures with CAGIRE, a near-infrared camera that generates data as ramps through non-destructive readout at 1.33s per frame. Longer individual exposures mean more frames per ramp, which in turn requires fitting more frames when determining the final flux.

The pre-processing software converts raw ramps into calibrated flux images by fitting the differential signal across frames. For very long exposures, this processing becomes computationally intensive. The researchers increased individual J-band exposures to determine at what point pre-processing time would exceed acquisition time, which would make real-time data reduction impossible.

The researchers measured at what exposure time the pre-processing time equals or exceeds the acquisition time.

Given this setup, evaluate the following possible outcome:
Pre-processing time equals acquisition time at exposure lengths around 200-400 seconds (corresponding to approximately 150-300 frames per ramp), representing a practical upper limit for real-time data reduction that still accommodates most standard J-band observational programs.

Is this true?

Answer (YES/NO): YES